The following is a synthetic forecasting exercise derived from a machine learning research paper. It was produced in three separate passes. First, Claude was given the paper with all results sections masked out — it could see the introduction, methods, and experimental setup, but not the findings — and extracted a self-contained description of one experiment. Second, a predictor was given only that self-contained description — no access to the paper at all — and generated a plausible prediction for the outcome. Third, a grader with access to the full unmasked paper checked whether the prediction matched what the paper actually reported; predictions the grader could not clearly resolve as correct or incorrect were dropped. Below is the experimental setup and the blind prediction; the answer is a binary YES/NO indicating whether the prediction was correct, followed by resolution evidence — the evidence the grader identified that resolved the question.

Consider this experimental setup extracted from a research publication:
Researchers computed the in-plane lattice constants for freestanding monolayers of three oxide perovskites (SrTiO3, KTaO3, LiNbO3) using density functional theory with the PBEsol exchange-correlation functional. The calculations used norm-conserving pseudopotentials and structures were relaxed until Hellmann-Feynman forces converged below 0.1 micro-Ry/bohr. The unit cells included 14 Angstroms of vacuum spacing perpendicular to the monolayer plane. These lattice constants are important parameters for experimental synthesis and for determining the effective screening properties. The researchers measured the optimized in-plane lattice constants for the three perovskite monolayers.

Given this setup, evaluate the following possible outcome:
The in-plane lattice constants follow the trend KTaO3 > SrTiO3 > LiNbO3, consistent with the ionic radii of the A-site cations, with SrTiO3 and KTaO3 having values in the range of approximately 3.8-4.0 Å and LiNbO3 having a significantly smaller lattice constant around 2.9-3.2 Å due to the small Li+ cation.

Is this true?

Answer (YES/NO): NO